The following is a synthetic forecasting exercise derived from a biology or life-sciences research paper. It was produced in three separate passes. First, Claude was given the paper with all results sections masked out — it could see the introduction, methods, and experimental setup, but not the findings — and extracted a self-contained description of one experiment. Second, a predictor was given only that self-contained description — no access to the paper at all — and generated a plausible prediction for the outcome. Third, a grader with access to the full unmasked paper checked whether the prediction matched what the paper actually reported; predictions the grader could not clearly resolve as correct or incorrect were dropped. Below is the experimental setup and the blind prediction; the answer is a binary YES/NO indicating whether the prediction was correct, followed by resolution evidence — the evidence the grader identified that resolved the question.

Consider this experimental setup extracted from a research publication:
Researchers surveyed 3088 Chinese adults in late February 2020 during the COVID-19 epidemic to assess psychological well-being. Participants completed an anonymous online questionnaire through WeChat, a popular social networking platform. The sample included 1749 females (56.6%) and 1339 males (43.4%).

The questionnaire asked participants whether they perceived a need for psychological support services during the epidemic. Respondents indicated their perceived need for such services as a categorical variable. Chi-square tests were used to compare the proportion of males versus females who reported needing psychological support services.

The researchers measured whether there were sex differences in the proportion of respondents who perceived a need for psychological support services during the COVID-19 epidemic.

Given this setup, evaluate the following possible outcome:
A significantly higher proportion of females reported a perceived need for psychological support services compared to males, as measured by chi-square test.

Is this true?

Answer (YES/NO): YES